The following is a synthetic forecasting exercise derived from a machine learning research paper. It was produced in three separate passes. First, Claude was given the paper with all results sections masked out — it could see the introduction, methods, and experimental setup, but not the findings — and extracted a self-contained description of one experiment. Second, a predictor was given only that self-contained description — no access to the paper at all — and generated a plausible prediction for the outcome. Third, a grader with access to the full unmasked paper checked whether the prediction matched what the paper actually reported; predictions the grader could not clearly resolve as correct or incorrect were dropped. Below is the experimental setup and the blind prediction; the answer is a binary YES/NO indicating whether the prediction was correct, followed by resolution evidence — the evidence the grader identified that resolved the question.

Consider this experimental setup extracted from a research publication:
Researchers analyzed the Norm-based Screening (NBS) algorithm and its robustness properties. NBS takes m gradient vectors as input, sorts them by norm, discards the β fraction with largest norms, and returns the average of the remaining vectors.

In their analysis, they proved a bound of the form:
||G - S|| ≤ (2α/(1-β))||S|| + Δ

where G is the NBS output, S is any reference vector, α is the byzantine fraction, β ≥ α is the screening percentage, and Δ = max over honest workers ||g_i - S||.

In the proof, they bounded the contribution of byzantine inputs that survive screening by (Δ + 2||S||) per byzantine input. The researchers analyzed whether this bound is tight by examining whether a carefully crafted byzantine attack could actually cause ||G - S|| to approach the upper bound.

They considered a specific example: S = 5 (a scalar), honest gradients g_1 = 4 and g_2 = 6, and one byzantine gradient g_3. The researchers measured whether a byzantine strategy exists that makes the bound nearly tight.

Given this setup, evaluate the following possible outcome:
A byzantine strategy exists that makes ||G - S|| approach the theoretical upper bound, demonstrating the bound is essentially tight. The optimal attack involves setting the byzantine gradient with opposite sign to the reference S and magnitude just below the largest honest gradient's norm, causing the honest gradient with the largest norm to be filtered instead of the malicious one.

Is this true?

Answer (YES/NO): YES